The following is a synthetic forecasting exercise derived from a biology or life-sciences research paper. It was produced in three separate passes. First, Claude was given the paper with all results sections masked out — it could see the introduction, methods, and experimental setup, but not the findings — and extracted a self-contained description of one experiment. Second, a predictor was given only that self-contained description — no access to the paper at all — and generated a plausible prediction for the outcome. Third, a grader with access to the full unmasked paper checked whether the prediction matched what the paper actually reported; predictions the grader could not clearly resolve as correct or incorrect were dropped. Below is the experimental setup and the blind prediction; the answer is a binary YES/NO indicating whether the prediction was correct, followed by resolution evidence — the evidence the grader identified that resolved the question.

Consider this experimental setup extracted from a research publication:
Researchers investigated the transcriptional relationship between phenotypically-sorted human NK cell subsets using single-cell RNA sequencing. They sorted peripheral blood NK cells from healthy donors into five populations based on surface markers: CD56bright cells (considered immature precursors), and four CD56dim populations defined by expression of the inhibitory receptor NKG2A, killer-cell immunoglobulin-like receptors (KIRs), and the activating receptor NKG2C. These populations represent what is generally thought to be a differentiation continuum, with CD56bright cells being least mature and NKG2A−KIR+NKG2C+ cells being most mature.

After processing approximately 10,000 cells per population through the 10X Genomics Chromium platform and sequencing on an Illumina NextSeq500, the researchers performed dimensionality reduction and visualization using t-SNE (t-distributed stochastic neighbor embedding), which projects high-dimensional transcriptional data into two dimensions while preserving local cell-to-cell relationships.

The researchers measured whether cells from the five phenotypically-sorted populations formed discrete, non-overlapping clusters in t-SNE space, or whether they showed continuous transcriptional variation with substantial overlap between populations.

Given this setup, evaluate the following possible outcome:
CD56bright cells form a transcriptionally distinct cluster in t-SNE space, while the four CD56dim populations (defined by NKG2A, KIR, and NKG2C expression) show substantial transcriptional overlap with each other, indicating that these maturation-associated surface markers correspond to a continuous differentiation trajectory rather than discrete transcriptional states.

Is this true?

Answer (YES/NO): NO